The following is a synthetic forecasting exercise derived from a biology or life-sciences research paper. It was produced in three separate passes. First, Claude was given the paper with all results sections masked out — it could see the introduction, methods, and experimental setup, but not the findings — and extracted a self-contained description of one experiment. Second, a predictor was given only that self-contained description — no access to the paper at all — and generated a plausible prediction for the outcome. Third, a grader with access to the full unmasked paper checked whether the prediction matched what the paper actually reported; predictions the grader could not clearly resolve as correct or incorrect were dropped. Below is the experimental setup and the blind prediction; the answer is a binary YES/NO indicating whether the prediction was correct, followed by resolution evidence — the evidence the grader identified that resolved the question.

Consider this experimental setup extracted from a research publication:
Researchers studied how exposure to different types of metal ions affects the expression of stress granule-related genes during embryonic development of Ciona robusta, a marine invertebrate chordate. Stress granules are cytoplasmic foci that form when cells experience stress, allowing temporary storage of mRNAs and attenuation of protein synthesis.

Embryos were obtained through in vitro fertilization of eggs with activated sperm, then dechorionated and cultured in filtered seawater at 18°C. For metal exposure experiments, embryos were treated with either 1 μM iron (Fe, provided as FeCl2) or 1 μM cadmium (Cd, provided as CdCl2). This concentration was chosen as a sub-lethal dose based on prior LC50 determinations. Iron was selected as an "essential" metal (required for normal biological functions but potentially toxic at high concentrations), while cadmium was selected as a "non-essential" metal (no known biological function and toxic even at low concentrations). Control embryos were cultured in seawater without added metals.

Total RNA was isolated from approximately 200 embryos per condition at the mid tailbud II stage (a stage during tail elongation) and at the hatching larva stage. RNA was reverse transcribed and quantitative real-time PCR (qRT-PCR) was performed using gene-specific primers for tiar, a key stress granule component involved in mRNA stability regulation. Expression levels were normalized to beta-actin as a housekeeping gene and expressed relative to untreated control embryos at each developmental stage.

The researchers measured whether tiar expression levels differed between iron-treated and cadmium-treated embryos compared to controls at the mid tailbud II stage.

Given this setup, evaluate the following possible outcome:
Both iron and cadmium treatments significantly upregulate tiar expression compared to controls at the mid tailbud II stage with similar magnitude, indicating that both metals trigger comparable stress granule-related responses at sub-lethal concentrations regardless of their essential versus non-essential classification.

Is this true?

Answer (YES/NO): NO